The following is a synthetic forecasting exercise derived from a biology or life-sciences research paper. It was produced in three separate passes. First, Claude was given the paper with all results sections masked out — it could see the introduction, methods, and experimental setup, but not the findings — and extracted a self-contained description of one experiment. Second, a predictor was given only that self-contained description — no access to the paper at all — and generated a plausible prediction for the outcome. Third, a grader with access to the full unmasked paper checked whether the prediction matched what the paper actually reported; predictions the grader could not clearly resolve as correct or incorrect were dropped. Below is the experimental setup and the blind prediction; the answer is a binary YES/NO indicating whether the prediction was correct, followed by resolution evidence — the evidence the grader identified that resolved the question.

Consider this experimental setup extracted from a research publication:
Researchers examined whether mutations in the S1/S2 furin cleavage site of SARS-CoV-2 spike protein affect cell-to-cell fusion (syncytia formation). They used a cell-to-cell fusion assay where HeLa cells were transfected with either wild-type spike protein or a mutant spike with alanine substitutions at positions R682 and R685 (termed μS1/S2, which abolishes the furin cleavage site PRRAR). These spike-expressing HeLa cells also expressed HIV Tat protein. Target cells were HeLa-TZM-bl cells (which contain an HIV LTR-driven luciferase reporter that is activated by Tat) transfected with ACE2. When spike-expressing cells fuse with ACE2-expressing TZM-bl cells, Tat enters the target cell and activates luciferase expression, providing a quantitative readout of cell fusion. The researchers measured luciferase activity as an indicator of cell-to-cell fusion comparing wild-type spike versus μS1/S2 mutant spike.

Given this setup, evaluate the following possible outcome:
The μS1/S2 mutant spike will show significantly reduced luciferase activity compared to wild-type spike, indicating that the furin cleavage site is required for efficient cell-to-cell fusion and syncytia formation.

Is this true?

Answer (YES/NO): YES